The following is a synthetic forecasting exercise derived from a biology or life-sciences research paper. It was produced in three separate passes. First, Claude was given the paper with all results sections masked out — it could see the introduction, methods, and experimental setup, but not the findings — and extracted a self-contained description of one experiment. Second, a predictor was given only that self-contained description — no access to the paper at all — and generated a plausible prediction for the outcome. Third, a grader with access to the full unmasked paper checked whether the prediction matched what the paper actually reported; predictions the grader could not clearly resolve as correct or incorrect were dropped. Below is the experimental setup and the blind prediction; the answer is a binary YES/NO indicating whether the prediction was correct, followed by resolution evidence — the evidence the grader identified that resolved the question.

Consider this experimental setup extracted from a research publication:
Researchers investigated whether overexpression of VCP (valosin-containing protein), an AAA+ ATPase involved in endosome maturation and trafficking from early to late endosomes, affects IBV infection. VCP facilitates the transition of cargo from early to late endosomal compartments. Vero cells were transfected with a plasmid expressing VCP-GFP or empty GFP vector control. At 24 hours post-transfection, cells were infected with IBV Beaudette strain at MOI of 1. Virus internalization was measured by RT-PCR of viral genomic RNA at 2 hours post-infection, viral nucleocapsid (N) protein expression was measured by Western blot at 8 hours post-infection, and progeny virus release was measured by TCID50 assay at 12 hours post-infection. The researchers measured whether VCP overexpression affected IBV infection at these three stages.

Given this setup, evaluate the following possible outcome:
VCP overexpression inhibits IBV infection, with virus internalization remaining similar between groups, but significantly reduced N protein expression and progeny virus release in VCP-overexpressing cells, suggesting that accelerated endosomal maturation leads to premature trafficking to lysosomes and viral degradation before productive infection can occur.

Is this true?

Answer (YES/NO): NO